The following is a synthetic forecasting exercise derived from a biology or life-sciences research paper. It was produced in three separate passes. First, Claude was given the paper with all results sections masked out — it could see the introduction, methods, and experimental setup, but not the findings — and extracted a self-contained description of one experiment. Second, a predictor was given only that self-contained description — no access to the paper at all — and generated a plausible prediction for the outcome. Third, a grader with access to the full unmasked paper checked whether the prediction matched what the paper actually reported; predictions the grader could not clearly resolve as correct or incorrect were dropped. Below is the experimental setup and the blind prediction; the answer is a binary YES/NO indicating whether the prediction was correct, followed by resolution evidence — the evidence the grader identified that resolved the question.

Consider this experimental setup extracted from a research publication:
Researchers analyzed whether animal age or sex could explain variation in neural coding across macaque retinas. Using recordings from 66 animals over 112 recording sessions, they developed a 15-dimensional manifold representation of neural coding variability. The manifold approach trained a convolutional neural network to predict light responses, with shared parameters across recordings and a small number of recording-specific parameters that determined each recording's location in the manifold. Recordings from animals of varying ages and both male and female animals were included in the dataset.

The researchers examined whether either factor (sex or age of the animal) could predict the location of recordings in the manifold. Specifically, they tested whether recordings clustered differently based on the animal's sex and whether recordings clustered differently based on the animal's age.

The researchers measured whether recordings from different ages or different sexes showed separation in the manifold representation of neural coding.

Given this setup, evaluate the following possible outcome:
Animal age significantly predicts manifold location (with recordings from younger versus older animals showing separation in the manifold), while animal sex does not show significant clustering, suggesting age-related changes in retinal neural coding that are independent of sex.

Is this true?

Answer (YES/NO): NO